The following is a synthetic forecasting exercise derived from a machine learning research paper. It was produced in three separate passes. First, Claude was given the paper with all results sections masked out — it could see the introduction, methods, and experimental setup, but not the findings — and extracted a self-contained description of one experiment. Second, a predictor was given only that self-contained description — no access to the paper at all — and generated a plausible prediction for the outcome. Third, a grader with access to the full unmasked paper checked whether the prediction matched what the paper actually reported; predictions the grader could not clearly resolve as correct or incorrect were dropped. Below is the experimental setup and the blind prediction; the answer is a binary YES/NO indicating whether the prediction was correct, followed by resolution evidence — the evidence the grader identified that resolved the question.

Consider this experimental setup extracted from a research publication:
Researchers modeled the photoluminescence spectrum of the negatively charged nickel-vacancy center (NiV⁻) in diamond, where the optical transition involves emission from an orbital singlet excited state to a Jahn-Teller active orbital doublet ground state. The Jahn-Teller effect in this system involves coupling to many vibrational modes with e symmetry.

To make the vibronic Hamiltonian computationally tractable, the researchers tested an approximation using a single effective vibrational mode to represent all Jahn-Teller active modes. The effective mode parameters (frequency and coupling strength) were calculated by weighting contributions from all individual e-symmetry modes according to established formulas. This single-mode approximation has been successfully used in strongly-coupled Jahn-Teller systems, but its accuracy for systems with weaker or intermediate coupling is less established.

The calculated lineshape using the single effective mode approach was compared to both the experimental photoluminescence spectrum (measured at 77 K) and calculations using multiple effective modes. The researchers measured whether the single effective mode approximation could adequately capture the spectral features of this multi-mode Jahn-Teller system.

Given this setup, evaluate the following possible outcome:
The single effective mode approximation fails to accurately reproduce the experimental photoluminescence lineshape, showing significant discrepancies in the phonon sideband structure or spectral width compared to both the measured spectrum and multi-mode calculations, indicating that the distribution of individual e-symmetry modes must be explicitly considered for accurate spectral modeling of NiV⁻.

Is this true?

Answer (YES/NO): YES